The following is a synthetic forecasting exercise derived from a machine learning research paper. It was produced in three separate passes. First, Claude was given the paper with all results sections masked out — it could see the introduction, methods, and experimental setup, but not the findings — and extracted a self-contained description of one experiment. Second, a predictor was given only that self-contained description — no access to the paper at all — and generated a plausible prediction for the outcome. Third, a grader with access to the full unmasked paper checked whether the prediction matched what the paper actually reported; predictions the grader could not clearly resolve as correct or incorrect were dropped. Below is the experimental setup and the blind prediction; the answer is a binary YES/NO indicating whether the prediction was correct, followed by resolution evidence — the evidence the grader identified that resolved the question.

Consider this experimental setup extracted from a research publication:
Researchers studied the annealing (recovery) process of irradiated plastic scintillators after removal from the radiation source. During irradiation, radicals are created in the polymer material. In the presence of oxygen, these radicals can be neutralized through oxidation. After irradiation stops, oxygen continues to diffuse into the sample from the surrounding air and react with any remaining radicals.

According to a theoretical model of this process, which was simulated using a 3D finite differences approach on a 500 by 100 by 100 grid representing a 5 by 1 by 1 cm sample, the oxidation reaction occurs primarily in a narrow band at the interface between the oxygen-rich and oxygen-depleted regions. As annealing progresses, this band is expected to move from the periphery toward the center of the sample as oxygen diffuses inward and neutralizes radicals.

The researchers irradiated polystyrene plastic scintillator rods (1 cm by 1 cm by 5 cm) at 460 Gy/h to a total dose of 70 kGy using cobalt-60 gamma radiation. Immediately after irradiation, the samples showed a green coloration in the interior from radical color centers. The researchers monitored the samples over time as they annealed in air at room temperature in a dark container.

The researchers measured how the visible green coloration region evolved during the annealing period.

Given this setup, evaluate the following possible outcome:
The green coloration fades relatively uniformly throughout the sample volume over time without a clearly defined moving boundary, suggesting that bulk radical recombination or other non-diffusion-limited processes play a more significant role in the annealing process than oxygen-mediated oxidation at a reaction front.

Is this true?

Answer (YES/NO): NO